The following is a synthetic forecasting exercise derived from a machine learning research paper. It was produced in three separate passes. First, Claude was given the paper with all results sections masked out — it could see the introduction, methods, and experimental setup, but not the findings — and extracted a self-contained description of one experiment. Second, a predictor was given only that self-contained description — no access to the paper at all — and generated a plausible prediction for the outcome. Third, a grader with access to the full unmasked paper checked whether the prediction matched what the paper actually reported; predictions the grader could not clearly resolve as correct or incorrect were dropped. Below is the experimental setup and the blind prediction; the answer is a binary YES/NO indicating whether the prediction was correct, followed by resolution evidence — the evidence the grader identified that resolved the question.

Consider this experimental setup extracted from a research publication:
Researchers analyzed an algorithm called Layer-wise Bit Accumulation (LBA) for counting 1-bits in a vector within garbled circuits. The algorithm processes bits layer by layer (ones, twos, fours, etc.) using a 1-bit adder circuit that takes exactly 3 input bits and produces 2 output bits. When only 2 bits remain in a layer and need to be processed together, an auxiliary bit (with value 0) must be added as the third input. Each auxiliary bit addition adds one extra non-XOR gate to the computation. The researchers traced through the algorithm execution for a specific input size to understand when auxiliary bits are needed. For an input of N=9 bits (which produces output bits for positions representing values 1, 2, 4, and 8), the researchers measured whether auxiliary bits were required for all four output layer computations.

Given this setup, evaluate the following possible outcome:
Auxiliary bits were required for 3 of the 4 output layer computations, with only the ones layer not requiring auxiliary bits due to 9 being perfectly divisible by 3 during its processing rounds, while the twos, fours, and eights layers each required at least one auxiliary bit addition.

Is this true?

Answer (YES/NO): NO